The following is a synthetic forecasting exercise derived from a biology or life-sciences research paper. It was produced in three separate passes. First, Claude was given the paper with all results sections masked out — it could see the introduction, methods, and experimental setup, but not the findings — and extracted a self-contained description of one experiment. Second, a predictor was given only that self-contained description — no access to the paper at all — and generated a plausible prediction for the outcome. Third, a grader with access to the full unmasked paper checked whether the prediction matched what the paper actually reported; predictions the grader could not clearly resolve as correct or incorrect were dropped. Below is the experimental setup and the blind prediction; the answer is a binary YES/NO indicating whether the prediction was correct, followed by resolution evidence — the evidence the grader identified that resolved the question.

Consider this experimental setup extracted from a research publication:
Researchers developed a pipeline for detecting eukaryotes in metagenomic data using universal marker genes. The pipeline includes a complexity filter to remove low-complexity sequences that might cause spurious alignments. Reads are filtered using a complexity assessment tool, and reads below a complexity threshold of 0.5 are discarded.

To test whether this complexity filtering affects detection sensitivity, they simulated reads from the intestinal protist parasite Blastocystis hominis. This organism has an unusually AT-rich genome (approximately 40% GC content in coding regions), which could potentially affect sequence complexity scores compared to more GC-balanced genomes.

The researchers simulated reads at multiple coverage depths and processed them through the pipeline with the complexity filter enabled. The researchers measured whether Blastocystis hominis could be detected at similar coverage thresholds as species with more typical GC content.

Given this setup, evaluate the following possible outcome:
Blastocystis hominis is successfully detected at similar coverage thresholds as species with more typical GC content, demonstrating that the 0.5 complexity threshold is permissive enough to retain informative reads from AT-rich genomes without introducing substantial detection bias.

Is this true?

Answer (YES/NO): NO